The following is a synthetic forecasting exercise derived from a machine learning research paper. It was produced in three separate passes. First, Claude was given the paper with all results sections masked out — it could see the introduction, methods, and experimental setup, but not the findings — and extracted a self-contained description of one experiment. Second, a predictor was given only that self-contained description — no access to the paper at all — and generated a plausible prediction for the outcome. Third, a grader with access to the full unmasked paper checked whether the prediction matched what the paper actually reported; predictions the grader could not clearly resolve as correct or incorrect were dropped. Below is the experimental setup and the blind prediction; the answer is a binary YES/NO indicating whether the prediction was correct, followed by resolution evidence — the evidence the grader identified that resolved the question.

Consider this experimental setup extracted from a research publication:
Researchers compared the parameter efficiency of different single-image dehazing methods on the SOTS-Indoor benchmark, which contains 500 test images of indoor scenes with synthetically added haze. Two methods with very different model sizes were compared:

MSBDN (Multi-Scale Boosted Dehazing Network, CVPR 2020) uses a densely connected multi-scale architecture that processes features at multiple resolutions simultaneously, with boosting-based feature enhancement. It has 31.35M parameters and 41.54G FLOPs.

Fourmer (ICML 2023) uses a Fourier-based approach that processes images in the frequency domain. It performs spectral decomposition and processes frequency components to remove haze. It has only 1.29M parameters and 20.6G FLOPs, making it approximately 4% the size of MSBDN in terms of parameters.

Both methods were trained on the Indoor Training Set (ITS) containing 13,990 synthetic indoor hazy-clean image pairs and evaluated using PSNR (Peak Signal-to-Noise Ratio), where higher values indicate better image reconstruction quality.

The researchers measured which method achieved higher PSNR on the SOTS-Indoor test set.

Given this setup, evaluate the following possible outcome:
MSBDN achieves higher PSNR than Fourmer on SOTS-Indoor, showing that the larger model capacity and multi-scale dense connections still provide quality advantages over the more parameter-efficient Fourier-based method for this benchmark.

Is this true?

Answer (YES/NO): NO